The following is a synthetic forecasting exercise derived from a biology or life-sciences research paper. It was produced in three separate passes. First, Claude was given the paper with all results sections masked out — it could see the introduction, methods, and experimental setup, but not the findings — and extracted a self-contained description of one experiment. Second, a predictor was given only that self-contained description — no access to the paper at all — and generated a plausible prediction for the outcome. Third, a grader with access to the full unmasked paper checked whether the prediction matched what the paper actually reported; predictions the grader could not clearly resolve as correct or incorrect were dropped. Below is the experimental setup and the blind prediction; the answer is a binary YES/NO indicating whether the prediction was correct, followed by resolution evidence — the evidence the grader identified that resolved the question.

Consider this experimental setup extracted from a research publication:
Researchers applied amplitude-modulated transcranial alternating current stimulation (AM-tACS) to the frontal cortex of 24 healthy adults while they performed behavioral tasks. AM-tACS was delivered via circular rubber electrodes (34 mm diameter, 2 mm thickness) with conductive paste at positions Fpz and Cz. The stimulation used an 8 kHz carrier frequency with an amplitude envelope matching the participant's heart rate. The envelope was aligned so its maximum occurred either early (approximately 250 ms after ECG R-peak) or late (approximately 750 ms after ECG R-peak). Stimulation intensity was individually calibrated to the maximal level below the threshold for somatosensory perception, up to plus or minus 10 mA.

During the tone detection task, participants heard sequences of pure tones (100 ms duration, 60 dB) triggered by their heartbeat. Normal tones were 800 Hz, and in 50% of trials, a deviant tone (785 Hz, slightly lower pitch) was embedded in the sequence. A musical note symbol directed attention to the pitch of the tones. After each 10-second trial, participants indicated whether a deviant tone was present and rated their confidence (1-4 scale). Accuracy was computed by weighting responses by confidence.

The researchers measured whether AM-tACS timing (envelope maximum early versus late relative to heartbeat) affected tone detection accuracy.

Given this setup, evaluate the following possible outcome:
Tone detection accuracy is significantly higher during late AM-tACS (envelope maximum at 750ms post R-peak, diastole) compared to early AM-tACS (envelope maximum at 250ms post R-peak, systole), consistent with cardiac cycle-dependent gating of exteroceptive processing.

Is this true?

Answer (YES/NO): NO